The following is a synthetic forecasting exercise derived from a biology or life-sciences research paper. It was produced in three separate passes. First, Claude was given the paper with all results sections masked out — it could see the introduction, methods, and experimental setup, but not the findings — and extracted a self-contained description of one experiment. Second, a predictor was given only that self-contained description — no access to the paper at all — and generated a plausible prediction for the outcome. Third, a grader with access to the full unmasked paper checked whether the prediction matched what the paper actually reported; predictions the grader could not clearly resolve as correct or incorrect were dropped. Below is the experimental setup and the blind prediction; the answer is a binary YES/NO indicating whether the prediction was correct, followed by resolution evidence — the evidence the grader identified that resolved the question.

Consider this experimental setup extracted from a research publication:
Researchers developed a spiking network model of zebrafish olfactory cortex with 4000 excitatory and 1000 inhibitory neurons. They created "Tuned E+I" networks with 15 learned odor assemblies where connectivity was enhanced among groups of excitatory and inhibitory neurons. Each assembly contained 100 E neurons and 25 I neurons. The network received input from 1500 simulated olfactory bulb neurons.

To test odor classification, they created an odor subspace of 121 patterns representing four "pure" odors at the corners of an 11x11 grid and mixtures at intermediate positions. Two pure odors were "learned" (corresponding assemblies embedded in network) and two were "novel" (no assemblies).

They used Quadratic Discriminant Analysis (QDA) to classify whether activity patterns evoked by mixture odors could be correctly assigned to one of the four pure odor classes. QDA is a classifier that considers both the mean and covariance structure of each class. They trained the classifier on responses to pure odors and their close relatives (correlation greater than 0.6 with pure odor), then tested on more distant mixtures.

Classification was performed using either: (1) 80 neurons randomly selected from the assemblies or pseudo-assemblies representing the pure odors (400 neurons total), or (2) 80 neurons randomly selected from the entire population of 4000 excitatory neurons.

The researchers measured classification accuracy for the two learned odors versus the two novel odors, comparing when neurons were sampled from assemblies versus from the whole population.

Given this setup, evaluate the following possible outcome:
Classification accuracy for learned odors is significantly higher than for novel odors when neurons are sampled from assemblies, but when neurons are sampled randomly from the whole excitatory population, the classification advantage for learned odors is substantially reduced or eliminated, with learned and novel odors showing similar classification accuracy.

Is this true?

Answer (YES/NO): NO